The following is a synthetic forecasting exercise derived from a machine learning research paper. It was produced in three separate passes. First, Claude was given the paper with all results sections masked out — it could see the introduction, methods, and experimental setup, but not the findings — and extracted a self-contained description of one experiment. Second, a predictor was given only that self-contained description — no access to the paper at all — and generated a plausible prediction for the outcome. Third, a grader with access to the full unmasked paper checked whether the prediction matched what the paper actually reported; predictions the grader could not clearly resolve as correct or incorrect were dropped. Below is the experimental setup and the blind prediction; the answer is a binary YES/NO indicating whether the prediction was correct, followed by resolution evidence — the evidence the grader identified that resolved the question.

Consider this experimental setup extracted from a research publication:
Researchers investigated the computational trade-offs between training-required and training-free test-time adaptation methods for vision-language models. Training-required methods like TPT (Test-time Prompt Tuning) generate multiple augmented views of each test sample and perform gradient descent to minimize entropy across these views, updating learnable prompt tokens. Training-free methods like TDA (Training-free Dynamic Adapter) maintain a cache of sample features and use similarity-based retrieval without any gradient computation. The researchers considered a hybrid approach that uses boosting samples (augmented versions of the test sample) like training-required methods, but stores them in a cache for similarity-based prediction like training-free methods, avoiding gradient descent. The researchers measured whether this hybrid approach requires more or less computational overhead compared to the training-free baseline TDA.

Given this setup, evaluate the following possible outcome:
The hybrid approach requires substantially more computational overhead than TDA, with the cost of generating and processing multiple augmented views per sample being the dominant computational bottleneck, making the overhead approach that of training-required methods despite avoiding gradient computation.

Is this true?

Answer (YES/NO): NO